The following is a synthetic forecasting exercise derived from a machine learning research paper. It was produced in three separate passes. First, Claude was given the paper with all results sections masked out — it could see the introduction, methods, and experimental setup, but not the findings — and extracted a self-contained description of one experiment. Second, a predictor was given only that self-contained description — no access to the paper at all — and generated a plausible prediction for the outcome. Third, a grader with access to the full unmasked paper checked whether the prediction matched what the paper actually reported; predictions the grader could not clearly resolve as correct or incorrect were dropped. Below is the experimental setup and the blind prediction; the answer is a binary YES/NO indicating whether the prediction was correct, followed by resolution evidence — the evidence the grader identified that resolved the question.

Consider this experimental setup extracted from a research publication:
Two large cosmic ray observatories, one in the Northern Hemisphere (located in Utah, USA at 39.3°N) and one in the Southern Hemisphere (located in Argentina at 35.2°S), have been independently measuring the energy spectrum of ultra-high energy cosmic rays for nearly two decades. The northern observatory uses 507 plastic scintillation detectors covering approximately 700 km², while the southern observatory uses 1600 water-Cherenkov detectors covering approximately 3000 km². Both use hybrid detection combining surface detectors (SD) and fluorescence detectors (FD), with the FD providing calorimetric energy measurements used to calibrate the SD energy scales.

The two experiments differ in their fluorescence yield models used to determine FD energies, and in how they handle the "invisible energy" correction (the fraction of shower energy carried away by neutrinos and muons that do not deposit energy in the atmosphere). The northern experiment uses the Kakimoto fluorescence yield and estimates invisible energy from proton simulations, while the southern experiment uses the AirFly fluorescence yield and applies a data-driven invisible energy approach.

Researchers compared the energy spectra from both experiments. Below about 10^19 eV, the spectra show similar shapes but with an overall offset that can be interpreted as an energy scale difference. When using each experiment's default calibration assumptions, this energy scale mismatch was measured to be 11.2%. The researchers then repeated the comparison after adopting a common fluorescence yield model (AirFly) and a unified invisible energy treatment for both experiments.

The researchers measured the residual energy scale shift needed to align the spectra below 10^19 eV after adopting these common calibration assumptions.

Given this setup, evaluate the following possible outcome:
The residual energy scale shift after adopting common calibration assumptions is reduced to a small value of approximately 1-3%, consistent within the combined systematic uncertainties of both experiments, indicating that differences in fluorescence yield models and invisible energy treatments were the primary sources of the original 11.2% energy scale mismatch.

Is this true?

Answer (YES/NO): NO